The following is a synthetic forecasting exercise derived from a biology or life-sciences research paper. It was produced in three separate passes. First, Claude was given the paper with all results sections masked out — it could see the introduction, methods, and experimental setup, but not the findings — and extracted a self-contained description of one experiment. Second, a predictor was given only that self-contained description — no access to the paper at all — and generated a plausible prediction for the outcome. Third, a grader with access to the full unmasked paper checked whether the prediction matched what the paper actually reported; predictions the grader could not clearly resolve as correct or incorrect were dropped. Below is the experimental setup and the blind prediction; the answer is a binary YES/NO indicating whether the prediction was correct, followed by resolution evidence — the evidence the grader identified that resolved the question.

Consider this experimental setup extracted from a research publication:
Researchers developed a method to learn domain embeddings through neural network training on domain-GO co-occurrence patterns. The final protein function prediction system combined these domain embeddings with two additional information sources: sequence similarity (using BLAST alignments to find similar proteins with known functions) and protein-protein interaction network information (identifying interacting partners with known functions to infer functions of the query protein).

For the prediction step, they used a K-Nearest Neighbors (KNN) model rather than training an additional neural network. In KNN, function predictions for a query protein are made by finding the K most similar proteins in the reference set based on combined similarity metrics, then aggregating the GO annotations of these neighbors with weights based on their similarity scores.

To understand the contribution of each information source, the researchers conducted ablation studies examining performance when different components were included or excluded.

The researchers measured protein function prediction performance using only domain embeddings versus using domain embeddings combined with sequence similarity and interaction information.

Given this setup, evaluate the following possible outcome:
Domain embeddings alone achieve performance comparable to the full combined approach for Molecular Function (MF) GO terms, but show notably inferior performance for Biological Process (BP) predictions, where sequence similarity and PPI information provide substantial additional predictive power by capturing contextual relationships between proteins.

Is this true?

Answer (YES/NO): YES